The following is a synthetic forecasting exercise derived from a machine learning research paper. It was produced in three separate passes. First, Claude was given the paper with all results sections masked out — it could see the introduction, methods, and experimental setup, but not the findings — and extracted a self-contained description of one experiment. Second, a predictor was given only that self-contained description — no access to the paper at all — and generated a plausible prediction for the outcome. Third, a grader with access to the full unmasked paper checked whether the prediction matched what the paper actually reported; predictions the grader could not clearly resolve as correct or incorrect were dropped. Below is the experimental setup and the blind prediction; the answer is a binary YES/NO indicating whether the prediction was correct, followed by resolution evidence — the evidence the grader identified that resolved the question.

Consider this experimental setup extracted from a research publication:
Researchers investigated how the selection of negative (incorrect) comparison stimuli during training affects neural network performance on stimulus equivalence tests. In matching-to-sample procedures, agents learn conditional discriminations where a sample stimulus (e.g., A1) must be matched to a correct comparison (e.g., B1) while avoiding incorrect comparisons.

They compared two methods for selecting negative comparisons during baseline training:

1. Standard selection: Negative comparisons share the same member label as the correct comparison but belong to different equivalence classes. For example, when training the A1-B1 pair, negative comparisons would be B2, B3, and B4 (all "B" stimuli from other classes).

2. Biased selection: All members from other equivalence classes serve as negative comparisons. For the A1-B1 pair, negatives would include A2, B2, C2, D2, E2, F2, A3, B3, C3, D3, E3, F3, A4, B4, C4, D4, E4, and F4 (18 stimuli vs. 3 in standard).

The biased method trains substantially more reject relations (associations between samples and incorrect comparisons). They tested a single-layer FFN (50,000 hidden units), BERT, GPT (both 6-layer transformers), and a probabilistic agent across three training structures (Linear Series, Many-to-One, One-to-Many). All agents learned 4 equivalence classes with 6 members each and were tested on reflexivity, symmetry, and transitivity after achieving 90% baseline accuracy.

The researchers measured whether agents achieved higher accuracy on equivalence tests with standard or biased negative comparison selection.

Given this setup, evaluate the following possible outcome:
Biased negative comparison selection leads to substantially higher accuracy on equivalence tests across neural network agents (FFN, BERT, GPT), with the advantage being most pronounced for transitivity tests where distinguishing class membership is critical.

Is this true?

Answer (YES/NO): NO